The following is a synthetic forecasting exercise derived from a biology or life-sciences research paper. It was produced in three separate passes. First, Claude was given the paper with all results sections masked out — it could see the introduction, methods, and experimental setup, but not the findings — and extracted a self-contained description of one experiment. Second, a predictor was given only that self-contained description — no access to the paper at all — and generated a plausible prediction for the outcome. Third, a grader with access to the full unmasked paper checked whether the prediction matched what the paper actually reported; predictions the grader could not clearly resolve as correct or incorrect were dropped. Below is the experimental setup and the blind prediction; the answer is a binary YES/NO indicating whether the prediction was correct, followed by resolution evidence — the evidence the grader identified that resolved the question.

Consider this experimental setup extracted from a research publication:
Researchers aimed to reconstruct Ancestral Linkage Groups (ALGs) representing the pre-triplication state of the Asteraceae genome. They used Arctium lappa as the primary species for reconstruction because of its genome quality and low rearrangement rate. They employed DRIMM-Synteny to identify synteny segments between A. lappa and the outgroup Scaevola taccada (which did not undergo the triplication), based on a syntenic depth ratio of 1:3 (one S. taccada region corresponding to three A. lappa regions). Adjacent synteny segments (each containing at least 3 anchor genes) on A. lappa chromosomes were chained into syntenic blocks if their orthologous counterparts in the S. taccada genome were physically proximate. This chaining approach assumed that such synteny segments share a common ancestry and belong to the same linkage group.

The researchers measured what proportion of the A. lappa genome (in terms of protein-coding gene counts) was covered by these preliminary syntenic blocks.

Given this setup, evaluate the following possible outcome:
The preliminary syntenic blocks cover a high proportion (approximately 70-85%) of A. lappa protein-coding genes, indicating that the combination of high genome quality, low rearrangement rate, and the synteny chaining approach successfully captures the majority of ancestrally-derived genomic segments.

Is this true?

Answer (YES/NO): NO